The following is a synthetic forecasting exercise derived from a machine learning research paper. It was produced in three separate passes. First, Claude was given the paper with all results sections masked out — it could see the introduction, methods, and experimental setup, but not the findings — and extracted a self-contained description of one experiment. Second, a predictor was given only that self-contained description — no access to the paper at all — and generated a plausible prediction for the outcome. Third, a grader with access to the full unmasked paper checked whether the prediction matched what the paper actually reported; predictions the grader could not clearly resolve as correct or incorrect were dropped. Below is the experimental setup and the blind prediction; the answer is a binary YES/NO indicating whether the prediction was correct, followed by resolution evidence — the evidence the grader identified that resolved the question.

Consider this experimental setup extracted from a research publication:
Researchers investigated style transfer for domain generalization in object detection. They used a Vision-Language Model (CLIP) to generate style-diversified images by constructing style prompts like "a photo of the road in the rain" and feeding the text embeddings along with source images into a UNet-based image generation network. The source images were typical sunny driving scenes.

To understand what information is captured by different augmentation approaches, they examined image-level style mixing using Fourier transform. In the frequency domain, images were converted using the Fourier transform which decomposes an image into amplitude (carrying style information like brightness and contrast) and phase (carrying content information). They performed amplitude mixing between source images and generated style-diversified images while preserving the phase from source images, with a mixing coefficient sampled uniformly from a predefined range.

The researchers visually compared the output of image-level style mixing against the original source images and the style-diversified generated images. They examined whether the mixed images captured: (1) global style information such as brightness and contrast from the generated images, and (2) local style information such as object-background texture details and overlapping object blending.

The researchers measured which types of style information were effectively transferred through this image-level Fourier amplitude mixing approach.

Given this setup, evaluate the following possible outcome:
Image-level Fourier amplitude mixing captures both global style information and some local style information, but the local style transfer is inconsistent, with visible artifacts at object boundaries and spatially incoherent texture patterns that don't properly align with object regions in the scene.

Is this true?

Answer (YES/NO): NO